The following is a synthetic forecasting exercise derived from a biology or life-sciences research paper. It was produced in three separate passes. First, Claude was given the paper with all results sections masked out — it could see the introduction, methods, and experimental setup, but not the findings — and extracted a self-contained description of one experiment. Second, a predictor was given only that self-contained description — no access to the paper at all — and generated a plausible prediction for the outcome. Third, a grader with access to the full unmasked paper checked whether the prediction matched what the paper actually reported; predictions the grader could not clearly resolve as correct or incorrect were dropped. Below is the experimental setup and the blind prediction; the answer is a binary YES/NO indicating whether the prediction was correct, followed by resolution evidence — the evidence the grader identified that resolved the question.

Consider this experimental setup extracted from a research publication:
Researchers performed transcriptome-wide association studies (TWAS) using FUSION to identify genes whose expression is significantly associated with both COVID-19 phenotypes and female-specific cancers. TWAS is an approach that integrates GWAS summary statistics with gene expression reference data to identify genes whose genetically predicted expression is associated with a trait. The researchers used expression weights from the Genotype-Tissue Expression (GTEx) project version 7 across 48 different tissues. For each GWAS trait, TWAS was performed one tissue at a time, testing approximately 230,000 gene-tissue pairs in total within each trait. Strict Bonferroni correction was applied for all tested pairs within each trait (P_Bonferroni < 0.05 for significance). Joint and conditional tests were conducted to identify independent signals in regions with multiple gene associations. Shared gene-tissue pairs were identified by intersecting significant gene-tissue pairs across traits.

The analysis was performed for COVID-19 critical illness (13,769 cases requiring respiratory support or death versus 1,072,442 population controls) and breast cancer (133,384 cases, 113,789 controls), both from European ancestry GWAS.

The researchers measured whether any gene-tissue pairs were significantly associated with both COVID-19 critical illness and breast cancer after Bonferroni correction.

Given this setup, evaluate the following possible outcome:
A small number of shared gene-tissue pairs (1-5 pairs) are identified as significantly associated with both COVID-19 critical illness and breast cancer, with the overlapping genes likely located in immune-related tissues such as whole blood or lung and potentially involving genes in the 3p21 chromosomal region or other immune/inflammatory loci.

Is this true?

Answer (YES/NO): NO